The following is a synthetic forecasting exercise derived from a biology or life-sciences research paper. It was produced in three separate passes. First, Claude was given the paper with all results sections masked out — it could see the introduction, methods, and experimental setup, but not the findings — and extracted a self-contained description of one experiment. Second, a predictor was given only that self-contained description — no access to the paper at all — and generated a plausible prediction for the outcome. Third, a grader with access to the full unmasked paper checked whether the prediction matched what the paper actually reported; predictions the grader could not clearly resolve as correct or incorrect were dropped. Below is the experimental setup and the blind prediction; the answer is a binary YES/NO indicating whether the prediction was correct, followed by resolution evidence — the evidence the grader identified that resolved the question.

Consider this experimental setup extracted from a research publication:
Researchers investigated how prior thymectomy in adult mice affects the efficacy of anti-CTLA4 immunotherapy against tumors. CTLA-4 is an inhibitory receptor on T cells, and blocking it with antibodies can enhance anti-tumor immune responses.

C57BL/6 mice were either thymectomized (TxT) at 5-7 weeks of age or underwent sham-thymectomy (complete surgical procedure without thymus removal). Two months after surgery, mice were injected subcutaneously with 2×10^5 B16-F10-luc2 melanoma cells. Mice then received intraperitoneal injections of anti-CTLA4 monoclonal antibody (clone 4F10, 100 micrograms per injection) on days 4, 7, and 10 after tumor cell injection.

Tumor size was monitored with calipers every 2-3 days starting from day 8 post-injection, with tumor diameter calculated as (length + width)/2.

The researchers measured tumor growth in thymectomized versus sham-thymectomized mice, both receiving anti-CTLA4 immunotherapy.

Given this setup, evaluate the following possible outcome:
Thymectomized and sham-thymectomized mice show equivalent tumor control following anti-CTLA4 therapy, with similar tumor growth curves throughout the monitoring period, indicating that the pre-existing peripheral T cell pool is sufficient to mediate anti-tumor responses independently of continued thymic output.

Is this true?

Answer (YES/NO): NO